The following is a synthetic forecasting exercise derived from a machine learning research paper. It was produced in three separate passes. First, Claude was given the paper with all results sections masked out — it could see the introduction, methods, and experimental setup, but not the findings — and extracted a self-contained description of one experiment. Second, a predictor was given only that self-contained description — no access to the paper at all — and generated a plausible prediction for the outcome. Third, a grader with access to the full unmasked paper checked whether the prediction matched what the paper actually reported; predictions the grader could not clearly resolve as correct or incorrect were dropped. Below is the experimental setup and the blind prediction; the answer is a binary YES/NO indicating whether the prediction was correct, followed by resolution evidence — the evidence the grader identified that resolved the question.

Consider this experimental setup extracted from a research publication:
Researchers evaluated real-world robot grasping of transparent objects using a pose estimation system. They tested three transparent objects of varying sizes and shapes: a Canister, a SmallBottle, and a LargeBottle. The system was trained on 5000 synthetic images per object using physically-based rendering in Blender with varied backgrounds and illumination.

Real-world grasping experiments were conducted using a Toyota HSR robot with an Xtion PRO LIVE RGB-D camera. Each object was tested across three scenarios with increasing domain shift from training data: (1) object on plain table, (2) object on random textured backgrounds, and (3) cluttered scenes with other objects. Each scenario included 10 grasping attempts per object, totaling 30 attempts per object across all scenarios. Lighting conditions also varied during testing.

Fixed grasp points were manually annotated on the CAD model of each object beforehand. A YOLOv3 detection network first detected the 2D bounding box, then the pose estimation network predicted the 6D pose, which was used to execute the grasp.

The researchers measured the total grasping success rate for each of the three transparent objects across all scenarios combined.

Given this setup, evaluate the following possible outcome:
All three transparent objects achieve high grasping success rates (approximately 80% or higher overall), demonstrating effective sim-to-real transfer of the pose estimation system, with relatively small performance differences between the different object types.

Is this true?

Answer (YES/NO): NO